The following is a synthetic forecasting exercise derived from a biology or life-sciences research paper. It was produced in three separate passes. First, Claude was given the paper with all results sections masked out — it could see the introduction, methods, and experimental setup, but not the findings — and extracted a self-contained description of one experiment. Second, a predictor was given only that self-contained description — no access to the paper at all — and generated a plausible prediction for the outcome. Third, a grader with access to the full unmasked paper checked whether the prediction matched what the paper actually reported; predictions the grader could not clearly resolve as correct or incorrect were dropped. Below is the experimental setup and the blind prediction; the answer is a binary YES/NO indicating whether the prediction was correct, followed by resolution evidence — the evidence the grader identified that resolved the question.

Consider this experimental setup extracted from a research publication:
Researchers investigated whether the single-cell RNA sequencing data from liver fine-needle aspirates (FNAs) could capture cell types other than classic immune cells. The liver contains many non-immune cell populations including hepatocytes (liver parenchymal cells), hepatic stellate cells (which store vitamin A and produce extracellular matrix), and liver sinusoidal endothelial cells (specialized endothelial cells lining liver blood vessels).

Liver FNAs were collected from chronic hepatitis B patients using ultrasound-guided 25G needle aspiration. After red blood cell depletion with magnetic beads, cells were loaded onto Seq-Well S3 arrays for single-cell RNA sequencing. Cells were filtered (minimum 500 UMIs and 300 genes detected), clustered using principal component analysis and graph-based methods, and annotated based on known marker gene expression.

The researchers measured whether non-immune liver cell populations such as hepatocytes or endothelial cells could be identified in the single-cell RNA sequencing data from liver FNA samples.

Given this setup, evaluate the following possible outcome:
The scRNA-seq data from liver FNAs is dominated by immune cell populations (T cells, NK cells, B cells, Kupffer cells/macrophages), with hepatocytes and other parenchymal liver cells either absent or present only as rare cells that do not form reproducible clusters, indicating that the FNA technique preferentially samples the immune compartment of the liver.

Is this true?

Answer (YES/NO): YES